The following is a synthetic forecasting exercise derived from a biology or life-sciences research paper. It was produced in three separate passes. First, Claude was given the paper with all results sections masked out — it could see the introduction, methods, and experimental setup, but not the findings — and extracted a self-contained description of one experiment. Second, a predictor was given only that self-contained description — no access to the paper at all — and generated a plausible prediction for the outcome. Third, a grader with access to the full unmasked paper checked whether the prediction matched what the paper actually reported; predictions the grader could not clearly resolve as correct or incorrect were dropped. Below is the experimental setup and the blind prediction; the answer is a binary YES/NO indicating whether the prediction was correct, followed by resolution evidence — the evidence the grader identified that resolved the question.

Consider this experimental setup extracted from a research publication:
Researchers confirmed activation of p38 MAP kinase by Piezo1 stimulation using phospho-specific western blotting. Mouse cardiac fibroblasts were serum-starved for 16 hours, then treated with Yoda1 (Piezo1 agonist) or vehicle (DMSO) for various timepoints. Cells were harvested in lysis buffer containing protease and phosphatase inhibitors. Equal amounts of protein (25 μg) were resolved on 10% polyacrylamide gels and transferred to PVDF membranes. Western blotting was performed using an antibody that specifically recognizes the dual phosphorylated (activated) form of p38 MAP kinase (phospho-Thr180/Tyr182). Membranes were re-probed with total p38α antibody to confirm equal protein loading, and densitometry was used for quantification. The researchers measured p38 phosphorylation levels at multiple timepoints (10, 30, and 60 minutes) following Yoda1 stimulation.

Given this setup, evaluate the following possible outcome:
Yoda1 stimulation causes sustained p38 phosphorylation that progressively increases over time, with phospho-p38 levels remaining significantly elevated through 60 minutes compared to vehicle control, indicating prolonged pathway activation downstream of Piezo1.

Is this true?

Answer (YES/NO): NO